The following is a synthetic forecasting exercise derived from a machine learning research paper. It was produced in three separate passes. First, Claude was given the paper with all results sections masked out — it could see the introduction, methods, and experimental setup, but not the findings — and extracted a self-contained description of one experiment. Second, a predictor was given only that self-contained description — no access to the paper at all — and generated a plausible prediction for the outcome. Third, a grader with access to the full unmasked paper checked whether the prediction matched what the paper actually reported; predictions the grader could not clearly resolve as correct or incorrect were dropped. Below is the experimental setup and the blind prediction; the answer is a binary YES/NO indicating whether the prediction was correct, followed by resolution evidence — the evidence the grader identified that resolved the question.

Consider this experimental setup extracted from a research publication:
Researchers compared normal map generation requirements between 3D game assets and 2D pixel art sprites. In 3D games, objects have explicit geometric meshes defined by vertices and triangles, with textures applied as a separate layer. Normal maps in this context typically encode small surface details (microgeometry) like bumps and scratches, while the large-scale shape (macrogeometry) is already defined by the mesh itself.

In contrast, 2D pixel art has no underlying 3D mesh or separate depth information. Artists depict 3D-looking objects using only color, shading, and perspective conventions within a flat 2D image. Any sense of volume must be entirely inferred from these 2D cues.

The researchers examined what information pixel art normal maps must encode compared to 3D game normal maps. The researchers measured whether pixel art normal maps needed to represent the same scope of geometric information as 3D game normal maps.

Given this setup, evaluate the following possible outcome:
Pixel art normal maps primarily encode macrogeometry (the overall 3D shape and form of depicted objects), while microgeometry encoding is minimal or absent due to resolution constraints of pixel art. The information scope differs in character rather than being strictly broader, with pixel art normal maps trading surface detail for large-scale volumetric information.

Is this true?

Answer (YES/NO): NO